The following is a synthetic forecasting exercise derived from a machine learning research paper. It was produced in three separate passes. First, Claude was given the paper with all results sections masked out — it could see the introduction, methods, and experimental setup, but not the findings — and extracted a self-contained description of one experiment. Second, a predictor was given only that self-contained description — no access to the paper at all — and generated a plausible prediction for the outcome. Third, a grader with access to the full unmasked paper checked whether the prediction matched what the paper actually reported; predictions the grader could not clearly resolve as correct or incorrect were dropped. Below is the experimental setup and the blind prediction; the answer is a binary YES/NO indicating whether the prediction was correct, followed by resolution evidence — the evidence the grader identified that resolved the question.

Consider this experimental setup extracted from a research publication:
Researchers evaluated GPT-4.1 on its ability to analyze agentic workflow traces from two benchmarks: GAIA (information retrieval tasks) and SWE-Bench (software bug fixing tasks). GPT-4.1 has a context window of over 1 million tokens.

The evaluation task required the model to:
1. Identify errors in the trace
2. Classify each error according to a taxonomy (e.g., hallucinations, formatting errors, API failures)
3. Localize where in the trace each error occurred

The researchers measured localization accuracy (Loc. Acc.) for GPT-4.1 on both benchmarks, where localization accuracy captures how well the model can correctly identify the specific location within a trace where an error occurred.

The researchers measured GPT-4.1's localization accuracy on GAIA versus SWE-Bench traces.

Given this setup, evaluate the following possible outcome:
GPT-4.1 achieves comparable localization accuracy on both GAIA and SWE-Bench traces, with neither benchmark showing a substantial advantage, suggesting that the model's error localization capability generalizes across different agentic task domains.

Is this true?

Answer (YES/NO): NO